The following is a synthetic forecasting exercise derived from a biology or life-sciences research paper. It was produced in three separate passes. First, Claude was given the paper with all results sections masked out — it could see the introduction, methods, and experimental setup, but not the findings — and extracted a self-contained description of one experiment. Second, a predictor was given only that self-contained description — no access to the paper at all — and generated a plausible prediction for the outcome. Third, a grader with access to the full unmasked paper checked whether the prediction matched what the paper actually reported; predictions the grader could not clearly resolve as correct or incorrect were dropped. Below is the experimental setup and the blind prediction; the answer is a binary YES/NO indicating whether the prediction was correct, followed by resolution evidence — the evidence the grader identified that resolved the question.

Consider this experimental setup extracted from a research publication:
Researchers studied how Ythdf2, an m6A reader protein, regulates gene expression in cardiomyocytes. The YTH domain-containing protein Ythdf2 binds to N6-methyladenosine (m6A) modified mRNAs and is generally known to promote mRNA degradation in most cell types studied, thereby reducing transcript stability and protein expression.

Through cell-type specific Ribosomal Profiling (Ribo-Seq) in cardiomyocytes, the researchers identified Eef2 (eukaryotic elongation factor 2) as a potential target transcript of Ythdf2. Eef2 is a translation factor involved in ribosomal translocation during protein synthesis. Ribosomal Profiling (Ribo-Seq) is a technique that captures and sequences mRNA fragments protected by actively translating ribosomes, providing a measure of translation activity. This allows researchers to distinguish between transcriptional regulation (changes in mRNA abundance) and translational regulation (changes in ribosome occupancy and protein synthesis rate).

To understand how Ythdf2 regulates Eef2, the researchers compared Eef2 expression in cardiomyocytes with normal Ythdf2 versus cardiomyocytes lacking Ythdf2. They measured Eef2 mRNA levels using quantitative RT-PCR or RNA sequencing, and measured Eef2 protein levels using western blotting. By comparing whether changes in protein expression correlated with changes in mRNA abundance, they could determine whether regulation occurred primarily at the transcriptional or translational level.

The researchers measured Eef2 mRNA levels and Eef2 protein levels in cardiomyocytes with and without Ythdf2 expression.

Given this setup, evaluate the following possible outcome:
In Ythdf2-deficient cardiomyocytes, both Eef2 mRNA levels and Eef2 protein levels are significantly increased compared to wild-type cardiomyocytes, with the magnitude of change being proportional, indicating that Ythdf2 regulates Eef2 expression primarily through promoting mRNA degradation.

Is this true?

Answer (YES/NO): NO